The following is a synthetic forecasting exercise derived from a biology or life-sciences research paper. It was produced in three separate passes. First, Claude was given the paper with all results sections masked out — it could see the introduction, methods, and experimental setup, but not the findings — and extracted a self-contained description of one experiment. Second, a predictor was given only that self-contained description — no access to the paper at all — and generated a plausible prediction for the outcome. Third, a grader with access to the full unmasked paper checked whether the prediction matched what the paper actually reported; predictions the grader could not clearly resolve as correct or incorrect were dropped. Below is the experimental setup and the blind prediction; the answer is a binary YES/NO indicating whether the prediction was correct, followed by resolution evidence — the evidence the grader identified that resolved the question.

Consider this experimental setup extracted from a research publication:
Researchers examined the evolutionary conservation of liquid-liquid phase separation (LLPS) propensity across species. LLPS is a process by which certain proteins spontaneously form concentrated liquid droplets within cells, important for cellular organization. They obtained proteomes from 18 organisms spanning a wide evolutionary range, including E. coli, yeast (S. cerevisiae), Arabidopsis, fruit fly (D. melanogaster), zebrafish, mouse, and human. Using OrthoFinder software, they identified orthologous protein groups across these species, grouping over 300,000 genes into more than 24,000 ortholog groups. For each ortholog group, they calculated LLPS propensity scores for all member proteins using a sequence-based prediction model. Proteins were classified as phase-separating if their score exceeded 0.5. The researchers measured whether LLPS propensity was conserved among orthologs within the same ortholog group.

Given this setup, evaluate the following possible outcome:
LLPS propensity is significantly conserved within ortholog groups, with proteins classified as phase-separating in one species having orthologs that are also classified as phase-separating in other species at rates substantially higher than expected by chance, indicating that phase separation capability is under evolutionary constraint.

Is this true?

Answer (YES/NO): YES